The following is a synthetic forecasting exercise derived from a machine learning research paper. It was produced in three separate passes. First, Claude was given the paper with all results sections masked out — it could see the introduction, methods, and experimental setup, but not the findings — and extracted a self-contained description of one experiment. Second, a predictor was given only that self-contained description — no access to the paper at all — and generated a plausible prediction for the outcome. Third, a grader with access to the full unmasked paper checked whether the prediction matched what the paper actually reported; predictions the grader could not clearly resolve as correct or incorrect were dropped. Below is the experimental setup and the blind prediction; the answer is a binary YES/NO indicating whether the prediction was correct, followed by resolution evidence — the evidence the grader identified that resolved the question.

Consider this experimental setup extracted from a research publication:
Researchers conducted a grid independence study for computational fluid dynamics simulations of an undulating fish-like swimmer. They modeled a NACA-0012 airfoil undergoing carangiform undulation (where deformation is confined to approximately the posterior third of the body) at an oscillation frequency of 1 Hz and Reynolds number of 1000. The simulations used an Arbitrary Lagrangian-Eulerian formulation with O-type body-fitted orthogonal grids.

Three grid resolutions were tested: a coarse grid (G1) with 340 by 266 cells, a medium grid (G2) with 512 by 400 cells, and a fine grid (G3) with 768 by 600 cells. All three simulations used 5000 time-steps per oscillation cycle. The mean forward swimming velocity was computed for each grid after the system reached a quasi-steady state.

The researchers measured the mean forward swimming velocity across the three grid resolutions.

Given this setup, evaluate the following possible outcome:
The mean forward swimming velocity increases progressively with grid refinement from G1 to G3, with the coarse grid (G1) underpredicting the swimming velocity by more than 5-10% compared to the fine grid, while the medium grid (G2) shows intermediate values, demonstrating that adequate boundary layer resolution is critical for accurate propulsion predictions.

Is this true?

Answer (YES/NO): NO